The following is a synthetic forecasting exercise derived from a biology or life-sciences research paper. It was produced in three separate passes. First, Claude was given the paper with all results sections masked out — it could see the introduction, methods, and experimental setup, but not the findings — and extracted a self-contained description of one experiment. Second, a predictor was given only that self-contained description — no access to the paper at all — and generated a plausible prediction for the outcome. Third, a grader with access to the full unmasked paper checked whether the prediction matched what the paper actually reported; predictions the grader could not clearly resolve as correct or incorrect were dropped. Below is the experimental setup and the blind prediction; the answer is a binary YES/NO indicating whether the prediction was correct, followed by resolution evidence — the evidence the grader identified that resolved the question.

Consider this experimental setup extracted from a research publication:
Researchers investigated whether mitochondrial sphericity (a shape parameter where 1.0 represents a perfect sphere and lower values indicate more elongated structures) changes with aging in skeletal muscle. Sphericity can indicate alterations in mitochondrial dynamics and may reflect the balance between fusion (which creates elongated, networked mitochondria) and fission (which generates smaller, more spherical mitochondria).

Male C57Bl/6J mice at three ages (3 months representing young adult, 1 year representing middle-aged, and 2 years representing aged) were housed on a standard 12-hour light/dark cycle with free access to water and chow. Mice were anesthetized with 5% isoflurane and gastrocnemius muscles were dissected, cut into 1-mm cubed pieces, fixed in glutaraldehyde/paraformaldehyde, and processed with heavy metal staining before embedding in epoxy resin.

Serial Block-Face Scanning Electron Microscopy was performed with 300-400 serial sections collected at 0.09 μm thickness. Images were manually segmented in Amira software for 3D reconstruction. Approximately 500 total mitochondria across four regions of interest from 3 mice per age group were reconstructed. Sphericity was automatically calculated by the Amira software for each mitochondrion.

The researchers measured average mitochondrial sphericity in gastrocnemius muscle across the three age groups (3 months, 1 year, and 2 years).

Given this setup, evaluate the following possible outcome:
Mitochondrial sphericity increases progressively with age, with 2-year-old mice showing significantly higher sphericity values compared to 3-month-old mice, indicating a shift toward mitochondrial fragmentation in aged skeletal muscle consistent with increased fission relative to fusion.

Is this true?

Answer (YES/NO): YES